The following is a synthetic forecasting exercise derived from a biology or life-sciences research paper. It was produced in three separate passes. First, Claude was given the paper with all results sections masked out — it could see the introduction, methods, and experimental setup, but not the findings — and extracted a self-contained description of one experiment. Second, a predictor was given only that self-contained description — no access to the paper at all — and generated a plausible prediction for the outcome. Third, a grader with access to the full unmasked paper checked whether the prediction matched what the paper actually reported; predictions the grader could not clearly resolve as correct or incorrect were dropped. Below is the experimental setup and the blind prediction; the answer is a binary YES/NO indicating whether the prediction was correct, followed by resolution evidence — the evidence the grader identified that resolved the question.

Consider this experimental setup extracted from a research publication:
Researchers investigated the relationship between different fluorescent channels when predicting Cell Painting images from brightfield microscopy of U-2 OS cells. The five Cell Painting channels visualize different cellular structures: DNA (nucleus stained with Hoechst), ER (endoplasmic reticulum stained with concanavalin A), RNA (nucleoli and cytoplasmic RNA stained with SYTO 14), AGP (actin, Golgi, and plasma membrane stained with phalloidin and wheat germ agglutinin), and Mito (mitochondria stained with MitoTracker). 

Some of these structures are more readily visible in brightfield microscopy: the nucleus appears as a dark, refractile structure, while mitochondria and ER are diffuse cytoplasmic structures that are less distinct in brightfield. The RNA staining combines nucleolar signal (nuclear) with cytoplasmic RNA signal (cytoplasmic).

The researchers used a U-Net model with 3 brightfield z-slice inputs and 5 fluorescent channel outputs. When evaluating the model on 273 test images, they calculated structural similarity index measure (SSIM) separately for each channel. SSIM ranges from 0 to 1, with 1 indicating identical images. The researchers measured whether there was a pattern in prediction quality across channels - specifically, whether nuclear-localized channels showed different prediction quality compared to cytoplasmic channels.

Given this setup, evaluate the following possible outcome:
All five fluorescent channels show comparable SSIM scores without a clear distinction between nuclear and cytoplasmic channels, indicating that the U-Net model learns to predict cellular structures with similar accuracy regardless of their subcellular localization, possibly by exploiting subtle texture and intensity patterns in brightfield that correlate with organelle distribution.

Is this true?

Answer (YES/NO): NO